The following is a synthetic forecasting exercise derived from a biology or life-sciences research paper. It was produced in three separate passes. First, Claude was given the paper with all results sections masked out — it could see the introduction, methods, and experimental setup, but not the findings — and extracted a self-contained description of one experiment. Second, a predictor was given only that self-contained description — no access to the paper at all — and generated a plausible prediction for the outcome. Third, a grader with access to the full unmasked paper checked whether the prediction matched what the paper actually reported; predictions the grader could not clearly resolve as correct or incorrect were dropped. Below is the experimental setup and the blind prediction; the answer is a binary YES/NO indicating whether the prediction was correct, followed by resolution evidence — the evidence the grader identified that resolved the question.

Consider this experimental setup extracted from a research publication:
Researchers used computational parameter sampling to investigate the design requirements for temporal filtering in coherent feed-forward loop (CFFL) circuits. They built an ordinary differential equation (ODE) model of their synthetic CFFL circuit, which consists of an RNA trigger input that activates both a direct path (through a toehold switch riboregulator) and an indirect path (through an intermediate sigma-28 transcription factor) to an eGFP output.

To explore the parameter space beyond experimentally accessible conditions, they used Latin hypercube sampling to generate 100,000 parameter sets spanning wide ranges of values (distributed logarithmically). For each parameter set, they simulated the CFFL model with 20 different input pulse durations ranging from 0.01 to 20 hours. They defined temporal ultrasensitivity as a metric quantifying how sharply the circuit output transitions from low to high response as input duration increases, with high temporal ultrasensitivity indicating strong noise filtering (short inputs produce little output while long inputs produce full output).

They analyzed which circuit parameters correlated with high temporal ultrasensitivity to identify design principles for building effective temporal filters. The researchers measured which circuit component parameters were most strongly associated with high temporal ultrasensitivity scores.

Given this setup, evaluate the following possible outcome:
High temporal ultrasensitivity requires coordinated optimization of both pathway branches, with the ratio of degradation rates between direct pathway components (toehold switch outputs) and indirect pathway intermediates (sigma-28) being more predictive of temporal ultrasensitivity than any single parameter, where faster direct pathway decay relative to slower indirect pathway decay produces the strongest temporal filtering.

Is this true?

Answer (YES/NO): NO